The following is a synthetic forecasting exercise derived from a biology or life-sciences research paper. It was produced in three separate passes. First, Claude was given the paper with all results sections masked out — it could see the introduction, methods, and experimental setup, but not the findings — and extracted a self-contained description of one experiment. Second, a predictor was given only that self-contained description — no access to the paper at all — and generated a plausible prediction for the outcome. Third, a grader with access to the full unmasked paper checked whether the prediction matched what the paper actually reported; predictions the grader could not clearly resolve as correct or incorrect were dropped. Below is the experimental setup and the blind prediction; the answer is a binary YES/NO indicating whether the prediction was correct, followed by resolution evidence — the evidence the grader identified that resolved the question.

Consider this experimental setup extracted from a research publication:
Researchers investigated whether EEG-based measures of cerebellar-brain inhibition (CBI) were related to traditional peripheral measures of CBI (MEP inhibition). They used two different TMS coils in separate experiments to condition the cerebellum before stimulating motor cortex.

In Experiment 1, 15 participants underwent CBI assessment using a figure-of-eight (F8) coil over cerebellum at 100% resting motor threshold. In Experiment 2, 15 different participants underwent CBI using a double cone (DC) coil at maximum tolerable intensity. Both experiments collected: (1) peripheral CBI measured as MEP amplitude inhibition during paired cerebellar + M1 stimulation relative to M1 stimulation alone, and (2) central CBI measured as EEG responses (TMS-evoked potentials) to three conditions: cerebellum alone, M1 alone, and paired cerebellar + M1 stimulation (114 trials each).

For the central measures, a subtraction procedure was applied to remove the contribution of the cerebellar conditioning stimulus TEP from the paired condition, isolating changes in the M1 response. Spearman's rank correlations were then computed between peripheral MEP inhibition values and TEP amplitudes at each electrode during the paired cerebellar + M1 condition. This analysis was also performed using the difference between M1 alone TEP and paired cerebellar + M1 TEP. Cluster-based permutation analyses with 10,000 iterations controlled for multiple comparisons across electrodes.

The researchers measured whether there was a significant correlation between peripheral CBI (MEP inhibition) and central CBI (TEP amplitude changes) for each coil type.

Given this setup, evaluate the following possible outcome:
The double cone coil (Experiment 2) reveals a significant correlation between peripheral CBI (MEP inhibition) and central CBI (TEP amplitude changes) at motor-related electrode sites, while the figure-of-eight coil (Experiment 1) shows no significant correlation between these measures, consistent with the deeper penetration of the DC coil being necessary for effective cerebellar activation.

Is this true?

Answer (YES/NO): YES